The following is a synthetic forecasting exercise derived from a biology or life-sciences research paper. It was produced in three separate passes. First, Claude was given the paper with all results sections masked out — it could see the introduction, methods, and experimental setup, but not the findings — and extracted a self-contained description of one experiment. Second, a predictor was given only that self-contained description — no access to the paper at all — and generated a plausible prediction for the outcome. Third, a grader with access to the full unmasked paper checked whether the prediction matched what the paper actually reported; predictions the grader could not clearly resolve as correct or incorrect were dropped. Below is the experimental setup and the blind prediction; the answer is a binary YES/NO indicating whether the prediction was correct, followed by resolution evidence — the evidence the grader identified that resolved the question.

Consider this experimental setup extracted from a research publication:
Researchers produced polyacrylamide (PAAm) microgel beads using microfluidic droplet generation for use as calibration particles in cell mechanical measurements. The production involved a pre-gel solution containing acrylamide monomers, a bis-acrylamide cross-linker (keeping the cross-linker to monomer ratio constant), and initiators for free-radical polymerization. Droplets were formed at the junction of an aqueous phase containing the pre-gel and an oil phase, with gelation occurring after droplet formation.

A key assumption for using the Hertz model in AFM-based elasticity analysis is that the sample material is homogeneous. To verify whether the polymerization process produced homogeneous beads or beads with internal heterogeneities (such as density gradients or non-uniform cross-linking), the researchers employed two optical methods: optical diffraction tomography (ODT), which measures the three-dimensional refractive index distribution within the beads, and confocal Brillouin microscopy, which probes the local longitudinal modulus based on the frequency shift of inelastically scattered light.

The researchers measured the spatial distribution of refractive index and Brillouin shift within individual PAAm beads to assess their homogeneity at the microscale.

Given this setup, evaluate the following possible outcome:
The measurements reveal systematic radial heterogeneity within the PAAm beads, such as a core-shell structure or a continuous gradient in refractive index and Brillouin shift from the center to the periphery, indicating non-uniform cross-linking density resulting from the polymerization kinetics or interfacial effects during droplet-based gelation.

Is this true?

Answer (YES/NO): NO